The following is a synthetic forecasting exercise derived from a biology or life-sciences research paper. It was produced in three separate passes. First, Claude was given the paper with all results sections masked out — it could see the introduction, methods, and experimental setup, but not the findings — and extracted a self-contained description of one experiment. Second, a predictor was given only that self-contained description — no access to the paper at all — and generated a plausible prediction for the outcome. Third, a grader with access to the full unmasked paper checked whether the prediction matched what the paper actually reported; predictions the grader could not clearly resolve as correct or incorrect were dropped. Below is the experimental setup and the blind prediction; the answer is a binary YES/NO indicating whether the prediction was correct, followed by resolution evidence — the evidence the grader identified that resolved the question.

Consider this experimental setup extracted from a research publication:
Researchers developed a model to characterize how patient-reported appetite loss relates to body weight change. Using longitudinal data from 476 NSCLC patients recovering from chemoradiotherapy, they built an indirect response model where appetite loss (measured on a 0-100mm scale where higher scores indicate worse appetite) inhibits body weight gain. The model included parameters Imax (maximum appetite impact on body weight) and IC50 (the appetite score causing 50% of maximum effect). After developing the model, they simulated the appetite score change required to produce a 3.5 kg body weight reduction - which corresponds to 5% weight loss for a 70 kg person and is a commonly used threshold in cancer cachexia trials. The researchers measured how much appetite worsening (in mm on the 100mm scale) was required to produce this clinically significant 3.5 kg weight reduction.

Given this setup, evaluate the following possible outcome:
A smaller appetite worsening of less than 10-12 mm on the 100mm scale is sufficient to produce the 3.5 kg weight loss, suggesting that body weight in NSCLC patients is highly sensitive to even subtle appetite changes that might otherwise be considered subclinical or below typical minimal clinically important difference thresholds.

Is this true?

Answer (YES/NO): NO